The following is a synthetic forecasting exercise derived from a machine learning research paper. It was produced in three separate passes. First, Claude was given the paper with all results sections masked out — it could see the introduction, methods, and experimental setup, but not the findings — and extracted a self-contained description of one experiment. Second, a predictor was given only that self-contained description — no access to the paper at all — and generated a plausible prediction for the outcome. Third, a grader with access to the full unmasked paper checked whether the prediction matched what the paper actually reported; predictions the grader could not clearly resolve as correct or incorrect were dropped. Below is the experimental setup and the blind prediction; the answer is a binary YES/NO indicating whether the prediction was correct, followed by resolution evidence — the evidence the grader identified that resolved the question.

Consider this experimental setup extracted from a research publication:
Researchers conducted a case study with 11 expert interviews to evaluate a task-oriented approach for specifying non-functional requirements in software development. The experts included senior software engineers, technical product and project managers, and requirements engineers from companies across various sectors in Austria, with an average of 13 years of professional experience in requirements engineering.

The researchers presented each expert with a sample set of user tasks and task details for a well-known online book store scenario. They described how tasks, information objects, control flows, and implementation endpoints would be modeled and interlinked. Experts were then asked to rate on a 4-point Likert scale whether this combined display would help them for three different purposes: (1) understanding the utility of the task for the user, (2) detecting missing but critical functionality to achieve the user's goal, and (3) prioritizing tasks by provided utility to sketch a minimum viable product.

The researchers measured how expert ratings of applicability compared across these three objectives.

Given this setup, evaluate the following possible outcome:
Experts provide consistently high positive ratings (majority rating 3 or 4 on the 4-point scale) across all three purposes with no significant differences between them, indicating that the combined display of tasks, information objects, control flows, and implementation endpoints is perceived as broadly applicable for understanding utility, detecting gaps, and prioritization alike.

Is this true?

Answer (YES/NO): NO